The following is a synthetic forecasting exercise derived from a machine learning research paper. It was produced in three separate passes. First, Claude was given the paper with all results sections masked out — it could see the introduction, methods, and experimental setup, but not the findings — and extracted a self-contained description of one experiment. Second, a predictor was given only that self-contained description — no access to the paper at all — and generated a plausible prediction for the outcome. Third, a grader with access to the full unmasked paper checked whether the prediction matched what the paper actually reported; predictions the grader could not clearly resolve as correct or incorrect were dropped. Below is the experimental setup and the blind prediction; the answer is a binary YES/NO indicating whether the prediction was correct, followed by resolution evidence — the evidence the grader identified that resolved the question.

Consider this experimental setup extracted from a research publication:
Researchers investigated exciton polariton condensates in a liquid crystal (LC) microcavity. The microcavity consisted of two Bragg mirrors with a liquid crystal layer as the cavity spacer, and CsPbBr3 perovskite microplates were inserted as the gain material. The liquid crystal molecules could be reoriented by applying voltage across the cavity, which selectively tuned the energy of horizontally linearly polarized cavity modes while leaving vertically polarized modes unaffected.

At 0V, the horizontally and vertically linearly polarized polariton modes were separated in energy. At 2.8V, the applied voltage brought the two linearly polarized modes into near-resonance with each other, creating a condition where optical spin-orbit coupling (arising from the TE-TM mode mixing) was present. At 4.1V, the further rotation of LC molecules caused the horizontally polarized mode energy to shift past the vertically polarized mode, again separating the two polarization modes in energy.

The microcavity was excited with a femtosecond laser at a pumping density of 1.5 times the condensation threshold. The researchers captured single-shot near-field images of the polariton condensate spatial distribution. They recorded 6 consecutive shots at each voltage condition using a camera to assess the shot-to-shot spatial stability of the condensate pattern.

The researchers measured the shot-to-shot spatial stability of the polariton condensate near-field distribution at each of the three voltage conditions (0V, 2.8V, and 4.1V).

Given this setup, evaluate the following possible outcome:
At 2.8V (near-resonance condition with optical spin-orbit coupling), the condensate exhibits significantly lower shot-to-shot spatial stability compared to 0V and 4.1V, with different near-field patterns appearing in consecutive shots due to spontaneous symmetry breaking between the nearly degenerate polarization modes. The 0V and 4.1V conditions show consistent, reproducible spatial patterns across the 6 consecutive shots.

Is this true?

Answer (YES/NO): YES